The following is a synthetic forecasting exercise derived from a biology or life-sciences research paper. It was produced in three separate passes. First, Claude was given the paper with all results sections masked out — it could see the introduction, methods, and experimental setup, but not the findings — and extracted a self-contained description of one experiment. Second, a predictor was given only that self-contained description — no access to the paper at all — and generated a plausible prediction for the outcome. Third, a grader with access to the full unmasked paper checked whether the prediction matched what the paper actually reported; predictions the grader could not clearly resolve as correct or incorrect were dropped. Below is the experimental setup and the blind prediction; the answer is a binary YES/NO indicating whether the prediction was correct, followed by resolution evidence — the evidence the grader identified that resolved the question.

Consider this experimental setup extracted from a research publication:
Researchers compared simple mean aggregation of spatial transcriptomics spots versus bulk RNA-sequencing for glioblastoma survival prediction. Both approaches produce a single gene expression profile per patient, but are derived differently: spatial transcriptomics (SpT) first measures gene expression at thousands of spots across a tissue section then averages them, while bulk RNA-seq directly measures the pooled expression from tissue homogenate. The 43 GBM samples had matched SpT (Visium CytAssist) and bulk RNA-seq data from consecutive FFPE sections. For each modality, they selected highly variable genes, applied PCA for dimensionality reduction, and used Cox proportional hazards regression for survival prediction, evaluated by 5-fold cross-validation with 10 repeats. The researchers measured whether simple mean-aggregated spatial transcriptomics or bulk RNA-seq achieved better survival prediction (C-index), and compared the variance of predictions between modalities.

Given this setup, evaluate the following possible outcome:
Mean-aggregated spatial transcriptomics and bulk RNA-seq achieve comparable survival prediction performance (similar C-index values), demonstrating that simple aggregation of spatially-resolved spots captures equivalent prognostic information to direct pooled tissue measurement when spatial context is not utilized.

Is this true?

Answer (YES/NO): NO